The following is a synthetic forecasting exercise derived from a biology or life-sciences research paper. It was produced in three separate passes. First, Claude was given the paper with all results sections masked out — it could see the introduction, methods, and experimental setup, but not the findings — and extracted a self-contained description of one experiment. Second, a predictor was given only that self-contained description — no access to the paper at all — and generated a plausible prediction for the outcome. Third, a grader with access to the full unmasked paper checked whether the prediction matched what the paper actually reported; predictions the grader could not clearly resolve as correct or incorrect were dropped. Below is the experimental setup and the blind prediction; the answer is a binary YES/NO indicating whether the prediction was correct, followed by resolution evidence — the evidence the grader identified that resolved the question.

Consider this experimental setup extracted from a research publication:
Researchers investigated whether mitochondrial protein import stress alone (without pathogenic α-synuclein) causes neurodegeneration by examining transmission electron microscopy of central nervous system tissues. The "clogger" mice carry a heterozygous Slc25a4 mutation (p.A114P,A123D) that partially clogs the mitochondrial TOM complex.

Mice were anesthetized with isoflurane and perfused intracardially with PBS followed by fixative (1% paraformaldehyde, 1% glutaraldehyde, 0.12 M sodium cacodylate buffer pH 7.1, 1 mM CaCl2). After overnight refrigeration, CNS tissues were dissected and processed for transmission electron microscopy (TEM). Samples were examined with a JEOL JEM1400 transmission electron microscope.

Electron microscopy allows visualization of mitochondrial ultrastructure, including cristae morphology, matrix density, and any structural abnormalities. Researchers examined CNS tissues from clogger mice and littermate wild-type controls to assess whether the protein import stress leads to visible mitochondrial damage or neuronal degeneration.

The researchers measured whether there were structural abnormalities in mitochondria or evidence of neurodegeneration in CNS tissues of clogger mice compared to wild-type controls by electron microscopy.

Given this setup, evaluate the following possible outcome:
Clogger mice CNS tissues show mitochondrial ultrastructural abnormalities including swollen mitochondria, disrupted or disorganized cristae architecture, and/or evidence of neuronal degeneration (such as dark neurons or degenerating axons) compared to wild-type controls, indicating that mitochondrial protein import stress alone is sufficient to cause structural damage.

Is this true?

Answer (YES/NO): NO